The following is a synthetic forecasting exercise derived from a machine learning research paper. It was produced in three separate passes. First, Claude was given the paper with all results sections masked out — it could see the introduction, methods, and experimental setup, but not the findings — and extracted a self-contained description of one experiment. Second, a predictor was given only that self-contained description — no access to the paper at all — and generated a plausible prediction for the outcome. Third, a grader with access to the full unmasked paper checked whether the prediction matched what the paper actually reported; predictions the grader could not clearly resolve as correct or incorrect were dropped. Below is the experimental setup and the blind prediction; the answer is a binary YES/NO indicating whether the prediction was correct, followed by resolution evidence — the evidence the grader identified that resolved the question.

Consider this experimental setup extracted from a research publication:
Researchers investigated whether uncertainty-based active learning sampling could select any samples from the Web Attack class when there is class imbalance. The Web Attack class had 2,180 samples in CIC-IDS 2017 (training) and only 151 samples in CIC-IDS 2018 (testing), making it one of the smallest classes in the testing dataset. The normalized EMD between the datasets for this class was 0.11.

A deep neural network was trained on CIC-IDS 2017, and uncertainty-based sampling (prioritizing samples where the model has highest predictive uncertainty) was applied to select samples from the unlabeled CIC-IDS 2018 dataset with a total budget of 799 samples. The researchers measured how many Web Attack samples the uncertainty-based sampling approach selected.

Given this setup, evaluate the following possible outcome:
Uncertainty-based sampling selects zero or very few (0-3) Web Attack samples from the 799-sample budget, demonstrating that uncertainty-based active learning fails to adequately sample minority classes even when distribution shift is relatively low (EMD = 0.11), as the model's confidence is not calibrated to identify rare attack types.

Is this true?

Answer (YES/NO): NO